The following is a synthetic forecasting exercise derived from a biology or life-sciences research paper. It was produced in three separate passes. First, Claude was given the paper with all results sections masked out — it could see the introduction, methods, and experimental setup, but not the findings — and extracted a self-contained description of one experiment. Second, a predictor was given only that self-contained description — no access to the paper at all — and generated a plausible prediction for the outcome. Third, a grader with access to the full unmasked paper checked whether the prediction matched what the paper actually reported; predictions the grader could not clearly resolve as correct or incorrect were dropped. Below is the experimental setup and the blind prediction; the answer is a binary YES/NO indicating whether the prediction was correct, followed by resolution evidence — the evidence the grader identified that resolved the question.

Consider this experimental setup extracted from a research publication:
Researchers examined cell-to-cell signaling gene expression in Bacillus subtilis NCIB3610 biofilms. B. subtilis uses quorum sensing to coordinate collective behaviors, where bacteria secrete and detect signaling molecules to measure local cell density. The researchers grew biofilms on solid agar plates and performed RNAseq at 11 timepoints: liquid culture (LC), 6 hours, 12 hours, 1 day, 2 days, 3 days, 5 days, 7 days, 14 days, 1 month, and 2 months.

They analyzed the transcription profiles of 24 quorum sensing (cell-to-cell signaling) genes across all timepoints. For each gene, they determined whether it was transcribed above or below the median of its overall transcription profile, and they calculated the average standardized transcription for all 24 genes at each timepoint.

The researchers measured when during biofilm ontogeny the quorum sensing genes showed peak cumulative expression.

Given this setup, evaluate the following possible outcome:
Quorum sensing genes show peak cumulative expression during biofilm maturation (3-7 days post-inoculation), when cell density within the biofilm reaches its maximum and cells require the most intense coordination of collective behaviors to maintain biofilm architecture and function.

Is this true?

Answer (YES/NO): YES